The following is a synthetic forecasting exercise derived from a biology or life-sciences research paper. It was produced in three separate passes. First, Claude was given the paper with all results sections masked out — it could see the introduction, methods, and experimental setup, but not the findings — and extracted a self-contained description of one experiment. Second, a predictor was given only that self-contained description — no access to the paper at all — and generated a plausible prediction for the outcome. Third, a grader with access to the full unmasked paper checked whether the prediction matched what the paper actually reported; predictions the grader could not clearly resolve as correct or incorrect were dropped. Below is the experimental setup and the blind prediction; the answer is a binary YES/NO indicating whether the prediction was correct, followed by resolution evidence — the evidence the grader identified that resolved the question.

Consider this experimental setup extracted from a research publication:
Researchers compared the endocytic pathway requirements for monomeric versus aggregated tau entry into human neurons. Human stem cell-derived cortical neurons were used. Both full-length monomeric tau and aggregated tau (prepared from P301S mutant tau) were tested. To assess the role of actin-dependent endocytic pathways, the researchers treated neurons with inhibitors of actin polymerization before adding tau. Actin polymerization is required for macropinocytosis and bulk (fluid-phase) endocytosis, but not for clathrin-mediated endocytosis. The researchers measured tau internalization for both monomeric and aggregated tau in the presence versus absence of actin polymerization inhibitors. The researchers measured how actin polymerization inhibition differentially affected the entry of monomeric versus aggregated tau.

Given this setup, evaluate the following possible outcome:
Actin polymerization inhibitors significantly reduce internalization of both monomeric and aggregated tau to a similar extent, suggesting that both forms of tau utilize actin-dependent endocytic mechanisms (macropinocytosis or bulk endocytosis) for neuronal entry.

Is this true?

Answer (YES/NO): NO